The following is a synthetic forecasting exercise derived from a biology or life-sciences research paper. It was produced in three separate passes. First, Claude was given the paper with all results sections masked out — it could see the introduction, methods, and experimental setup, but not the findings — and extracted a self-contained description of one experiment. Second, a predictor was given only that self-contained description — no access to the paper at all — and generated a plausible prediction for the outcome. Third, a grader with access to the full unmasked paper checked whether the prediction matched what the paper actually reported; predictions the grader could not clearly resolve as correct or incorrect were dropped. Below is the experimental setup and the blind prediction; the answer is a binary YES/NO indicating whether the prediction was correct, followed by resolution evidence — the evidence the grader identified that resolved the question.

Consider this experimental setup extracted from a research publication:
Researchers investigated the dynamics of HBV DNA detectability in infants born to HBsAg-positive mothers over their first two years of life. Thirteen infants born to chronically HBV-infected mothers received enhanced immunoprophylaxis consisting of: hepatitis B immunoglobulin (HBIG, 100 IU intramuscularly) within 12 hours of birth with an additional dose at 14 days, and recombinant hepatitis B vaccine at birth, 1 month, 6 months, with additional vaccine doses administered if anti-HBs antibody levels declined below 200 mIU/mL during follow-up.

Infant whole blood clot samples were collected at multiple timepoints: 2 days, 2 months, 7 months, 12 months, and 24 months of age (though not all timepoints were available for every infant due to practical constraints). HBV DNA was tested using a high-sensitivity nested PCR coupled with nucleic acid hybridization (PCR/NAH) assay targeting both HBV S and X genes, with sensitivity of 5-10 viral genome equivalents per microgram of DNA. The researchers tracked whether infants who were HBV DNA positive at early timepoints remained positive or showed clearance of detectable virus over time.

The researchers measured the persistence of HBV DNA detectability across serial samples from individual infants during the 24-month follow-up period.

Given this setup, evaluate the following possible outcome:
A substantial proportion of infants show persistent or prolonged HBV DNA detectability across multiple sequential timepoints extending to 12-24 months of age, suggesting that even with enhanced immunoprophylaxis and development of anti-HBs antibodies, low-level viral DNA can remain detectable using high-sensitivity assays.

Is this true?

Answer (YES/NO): YES